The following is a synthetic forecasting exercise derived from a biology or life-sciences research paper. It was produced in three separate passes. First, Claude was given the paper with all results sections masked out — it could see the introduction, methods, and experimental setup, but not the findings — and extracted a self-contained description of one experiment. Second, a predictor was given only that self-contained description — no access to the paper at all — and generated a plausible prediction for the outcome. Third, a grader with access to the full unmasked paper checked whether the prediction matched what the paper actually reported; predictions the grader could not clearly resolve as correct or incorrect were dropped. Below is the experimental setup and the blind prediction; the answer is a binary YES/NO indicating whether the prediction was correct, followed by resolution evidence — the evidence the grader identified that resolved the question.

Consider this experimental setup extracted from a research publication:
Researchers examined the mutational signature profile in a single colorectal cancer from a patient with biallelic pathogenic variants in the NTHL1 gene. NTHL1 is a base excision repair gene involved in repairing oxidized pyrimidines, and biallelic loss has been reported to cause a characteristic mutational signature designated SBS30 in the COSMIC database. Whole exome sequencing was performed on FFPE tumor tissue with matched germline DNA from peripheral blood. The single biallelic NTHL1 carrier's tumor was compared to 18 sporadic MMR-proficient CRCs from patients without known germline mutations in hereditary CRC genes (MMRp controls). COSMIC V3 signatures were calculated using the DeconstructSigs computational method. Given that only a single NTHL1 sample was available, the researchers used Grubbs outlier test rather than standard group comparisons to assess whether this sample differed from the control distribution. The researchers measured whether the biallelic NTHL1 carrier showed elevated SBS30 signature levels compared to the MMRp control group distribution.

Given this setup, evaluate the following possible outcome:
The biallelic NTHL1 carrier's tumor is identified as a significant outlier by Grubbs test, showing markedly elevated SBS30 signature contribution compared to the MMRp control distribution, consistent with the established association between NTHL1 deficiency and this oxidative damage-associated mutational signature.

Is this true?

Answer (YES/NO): YES